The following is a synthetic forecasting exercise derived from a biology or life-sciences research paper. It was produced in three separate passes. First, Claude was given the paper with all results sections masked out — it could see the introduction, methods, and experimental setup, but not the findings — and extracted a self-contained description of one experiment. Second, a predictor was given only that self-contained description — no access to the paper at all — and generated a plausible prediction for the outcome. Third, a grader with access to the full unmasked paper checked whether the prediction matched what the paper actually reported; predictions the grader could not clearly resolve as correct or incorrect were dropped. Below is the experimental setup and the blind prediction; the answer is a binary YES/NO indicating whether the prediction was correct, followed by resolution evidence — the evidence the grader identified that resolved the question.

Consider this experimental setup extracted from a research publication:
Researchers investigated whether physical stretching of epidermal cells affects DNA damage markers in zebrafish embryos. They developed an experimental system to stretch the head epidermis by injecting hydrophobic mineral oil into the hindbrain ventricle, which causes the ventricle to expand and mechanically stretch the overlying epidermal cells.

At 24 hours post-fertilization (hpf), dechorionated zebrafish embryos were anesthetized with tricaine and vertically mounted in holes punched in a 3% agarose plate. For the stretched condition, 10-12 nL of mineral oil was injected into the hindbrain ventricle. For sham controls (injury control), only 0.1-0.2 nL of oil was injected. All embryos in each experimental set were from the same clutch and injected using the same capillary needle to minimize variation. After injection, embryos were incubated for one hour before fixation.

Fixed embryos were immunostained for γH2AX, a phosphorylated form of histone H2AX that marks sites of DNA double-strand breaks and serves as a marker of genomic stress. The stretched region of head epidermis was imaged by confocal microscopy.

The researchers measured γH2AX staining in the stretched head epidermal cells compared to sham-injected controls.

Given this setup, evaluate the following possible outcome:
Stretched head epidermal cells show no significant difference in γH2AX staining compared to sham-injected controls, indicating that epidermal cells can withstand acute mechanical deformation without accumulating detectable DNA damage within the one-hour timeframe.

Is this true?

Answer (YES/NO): YES